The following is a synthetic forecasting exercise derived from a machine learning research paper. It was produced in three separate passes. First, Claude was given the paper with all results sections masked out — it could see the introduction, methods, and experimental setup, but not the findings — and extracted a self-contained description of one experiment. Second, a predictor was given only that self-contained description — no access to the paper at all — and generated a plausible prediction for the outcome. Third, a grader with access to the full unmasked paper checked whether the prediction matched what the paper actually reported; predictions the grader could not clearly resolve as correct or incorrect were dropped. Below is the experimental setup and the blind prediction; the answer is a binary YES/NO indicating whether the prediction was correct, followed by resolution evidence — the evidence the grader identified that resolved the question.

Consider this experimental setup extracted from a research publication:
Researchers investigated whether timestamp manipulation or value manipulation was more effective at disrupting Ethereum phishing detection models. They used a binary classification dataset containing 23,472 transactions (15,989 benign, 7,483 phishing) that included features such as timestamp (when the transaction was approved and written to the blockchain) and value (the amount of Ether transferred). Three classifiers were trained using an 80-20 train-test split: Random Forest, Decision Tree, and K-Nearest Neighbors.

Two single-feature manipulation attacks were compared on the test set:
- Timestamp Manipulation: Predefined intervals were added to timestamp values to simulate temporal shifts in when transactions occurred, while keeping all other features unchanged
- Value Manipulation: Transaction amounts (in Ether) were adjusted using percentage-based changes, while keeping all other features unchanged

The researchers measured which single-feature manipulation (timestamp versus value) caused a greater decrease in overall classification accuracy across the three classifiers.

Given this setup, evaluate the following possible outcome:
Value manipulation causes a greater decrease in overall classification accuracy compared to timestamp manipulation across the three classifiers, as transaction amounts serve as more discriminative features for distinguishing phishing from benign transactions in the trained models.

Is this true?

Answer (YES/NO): NO